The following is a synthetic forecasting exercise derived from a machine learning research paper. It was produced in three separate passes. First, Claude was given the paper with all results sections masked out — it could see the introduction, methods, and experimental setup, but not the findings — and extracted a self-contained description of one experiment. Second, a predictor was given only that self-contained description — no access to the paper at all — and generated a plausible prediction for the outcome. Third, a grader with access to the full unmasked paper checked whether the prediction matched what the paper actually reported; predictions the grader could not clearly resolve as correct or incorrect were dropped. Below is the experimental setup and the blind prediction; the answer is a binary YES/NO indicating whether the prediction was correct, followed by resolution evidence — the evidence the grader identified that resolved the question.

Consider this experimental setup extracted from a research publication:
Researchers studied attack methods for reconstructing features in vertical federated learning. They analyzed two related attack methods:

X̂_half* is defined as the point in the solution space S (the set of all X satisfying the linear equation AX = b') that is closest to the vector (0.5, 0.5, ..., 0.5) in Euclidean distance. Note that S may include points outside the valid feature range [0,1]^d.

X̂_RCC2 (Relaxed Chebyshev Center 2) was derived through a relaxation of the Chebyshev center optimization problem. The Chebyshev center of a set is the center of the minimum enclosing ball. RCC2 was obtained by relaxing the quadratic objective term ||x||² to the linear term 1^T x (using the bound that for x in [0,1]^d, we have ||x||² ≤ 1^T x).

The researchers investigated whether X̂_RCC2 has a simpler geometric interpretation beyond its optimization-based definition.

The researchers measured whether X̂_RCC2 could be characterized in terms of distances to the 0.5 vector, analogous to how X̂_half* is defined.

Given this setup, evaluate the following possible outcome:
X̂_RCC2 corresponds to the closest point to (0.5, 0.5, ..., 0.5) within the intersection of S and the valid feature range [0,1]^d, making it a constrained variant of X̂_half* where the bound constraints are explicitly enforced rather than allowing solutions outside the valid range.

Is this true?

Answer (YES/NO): YES